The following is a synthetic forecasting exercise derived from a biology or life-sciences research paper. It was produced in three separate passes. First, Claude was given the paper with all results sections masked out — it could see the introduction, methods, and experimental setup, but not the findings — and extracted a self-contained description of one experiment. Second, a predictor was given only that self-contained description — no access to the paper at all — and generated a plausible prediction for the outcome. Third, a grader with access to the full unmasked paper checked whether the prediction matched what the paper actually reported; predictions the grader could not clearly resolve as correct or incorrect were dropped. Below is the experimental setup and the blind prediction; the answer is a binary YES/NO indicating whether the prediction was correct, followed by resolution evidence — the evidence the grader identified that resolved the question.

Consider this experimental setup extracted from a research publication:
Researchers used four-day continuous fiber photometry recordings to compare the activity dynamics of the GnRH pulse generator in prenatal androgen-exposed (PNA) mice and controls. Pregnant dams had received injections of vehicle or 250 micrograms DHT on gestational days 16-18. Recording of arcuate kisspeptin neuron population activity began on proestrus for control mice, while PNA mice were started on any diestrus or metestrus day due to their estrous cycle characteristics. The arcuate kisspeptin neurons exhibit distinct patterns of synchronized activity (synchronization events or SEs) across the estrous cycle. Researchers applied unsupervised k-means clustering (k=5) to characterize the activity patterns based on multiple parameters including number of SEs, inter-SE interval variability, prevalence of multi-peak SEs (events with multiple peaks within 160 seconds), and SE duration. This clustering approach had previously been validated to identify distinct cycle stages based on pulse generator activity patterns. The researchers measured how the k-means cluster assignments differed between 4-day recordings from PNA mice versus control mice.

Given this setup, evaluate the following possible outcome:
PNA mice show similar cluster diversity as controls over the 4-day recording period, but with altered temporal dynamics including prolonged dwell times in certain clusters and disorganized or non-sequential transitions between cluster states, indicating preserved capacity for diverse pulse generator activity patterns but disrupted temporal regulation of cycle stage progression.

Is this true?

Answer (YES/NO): NO